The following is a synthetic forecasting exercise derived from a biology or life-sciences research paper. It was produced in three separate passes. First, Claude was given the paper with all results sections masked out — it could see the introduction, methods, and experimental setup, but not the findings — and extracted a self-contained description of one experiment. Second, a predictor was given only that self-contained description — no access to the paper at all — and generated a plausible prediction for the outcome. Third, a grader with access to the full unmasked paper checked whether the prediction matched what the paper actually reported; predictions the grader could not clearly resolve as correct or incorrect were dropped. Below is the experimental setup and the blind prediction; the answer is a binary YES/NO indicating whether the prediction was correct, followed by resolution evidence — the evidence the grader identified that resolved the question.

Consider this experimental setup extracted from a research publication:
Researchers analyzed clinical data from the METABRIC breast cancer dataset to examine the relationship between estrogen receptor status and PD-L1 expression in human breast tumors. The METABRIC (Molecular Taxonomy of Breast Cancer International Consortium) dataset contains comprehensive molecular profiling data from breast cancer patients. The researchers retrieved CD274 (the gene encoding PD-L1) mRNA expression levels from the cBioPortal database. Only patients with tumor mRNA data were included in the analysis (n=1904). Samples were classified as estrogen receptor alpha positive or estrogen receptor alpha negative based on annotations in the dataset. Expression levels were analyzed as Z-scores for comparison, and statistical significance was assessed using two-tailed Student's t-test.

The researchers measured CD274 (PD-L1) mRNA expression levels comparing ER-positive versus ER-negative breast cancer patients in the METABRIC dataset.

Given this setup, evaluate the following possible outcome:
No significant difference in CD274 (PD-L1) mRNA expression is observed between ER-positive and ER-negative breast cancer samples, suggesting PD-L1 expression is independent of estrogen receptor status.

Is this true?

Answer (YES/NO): NO